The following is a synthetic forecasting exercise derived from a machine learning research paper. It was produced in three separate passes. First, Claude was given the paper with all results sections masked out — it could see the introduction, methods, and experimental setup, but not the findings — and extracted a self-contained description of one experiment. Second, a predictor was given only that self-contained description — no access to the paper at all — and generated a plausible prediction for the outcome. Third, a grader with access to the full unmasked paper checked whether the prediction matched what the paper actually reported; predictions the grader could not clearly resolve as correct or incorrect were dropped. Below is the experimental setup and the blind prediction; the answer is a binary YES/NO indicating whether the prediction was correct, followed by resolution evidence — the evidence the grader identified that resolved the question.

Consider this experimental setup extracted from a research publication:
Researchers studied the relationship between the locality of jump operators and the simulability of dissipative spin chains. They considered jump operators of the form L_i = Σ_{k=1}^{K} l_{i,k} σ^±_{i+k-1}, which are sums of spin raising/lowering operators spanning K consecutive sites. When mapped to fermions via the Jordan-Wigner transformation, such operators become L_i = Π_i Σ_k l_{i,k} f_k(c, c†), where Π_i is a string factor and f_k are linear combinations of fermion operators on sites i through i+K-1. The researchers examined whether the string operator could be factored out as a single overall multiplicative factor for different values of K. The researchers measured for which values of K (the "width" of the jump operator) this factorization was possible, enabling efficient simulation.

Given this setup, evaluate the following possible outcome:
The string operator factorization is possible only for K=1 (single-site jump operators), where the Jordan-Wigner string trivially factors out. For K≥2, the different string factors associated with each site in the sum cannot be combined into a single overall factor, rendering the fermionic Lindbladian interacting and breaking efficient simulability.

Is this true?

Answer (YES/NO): NO